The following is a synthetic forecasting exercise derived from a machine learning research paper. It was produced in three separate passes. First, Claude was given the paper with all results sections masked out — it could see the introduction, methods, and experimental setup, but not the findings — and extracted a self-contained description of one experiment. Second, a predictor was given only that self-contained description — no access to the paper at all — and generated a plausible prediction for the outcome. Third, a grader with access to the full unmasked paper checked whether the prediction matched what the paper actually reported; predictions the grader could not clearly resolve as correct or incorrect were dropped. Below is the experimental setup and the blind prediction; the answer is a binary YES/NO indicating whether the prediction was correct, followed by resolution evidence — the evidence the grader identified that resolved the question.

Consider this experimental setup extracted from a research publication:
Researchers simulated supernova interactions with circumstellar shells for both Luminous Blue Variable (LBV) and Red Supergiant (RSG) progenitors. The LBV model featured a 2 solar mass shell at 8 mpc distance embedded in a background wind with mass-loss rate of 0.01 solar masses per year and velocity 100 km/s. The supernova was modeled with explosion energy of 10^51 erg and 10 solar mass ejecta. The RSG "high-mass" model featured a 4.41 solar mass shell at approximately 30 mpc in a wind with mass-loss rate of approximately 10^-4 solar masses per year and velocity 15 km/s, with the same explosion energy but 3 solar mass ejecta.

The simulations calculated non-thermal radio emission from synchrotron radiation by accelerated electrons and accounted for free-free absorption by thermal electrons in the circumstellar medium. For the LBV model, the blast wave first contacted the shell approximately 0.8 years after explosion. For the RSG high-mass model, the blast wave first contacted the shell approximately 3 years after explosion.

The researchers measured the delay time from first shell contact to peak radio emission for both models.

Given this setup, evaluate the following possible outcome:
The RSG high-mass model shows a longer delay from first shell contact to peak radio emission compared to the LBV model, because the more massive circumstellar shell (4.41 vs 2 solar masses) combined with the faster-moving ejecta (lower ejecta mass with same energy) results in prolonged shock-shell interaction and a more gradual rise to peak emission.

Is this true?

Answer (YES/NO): NO